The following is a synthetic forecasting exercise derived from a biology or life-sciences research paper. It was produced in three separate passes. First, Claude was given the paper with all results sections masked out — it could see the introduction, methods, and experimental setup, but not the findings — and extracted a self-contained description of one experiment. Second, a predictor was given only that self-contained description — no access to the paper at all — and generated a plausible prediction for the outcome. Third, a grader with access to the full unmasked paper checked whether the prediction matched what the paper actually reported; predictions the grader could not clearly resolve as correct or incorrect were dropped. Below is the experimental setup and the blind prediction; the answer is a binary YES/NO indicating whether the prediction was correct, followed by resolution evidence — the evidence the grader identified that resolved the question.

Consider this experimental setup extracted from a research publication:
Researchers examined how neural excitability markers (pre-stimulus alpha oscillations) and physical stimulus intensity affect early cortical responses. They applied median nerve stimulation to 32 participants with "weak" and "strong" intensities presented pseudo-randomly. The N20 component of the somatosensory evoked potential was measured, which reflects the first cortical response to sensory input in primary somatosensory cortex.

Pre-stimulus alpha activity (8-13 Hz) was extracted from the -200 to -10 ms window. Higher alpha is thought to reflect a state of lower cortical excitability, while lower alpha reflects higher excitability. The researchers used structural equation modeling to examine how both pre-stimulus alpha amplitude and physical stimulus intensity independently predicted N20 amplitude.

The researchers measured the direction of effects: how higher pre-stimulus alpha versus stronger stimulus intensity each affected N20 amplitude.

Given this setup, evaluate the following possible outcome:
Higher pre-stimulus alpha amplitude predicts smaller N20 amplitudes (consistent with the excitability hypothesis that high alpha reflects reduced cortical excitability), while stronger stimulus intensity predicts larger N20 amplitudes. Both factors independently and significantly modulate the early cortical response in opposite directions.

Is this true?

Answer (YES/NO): NO